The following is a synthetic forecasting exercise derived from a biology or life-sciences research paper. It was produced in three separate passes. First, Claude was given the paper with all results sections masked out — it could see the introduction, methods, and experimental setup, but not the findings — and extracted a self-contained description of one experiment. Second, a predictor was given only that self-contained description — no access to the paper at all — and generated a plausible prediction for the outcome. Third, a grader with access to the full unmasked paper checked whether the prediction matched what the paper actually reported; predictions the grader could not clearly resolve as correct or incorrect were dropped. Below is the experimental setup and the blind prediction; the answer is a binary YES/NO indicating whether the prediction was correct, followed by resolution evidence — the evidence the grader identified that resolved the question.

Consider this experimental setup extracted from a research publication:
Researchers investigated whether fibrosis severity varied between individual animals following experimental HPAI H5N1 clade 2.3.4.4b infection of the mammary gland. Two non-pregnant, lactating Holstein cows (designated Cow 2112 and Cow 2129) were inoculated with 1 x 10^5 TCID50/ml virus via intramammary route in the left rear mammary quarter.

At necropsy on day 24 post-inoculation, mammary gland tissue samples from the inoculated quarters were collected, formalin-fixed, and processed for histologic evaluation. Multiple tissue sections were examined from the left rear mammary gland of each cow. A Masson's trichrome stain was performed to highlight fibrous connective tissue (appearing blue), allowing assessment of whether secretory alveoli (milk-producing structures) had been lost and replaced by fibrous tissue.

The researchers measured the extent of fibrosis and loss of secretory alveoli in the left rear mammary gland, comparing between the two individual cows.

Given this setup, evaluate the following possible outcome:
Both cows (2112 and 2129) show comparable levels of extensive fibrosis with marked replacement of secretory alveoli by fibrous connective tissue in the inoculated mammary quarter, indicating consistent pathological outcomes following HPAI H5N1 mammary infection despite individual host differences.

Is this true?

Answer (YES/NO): NO